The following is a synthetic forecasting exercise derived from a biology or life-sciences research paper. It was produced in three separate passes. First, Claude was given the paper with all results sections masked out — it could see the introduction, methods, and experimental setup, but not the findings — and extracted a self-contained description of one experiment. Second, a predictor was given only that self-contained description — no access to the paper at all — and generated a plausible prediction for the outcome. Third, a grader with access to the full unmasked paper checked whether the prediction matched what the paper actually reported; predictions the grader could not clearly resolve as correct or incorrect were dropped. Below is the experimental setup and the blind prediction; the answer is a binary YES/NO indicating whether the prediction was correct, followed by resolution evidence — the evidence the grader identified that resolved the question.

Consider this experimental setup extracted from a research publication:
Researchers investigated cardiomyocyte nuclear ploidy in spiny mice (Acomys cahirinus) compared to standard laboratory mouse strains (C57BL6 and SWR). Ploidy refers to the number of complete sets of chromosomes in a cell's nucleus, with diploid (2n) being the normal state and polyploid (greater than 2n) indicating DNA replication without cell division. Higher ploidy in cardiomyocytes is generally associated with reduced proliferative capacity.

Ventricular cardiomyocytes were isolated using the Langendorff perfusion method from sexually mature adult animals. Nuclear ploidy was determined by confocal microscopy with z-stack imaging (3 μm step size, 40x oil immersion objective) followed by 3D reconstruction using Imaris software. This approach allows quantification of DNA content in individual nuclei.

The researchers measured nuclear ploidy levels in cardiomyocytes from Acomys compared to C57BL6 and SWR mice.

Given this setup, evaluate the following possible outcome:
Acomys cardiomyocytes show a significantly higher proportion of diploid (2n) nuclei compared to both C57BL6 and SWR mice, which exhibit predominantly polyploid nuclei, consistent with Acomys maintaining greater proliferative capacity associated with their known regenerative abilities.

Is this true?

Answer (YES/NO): YES